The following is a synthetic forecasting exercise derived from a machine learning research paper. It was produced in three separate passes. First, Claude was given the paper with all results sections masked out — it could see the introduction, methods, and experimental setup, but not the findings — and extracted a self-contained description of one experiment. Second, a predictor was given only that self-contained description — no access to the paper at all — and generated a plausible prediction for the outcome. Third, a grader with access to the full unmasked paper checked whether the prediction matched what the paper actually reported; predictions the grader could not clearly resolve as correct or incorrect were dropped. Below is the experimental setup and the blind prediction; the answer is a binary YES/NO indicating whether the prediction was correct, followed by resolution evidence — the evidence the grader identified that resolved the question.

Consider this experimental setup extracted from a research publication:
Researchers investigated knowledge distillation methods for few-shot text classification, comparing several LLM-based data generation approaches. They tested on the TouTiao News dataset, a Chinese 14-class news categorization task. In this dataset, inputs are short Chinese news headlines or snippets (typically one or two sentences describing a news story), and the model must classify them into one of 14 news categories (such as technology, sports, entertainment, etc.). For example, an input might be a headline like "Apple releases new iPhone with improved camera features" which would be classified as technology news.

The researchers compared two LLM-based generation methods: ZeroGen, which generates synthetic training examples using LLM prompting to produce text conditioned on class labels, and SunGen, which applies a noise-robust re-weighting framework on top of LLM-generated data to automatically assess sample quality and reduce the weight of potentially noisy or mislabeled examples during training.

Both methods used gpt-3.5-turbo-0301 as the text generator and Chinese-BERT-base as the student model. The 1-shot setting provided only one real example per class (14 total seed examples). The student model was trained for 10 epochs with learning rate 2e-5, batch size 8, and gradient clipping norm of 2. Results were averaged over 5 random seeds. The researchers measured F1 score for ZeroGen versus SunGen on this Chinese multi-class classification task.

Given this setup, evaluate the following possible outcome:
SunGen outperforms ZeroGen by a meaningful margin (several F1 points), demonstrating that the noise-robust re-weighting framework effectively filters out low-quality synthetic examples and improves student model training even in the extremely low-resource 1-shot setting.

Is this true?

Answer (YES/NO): NO